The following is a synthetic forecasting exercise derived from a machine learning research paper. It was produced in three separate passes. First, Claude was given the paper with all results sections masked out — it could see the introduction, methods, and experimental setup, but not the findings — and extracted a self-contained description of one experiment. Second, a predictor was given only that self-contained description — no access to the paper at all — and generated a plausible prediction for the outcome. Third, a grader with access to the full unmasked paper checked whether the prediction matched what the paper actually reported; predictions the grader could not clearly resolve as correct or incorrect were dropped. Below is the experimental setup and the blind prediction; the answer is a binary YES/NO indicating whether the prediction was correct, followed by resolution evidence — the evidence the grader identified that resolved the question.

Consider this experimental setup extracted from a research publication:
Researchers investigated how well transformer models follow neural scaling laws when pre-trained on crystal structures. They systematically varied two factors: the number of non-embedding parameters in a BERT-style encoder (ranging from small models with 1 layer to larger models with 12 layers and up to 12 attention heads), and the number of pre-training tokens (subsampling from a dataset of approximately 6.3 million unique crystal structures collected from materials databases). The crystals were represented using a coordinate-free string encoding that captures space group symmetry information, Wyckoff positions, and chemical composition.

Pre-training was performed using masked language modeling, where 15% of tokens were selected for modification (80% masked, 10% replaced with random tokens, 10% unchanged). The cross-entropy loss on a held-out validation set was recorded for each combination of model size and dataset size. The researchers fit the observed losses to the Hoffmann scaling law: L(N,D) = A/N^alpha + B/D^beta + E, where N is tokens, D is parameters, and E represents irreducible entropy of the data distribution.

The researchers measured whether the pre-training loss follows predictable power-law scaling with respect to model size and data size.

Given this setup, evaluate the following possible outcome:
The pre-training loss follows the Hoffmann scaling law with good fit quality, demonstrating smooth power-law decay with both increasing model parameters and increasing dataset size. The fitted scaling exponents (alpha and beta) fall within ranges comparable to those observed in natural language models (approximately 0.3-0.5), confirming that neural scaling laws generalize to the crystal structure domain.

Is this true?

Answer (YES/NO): YES